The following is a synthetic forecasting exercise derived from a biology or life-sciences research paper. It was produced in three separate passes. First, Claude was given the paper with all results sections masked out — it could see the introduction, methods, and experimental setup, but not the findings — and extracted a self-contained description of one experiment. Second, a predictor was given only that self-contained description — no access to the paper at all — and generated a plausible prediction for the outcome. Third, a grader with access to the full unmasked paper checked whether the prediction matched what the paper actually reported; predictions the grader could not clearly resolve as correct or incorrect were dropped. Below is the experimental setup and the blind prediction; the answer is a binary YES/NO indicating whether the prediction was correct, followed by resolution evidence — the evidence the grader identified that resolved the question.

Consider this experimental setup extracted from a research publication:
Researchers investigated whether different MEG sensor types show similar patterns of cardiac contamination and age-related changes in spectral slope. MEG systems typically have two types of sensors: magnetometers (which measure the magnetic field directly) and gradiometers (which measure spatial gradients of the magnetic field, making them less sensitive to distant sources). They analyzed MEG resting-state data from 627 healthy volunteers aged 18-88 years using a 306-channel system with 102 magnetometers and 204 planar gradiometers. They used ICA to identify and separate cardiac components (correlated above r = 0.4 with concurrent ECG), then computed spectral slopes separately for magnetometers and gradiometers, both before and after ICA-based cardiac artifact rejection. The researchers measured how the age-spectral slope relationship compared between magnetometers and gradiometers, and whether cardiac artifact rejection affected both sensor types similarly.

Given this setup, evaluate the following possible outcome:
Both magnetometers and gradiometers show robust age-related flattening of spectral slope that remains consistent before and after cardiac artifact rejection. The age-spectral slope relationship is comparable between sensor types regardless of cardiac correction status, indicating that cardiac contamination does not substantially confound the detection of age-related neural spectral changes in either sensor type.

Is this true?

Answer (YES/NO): NO